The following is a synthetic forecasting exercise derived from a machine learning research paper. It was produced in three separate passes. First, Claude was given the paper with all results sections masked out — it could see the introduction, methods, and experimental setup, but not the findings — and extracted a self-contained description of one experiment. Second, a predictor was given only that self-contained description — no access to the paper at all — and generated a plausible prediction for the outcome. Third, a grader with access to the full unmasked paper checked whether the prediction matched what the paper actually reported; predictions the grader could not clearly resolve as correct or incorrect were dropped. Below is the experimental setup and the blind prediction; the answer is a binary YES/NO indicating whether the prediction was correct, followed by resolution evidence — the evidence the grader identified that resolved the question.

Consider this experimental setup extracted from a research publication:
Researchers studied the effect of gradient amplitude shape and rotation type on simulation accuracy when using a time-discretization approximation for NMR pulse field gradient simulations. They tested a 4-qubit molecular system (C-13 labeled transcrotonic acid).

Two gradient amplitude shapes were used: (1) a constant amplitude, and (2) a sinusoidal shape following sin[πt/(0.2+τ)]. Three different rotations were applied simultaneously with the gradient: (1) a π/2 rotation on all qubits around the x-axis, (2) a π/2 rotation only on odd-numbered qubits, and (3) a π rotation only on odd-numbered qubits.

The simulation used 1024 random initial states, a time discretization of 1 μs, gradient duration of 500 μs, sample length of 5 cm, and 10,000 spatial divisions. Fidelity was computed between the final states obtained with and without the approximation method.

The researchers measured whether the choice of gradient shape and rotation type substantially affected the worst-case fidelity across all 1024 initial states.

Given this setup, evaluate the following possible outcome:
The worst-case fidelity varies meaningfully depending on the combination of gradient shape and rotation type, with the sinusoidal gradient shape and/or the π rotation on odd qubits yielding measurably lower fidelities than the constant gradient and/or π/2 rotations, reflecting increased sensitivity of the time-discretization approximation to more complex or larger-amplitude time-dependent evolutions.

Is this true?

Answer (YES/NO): NO